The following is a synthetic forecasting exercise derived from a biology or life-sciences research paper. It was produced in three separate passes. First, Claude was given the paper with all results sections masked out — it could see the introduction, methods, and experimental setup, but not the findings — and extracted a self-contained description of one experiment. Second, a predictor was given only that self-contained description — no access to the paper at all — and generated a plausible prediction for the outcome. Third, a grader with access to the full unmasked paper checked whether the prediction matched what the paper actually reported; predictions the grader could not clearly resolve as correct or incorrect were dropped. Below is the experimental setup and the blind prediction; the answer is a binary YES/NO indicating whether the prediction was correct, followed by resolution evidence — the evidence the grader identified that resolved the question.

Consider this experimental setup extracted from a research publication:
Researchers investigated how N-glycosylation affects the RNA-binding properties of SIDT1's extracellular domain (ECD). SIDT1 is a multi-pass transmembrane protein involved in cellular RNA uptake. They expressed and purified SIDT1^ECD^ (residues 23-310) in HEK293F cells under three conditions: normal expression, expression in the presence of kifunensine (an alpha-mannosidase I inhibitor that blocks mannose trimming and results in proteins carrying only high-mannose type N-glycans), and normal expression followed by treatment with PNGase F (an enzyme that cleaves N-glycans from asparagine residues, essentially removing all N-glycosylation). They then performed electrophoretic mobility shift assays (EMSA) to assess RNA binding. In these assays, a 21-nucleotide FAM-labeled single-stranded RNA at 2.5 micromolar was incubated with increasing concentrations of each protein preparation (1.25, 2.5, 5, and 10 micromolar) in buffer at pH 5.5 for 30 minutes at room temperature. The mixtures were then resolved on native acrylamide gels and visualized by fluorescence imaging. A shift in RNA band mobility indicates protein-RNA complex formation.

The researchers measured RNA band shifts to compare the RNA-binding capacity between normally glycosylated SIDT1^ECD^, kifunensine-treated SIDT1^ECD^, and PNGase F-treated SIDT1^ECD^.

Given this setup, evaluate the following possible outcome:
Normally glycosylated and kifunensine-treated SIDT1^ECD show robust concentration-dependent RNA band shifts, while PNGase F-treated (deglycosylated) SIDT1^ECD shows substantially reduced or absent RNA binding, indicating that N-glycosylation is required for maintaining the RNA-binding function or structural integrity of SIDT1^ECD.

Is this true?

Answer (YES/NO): NO